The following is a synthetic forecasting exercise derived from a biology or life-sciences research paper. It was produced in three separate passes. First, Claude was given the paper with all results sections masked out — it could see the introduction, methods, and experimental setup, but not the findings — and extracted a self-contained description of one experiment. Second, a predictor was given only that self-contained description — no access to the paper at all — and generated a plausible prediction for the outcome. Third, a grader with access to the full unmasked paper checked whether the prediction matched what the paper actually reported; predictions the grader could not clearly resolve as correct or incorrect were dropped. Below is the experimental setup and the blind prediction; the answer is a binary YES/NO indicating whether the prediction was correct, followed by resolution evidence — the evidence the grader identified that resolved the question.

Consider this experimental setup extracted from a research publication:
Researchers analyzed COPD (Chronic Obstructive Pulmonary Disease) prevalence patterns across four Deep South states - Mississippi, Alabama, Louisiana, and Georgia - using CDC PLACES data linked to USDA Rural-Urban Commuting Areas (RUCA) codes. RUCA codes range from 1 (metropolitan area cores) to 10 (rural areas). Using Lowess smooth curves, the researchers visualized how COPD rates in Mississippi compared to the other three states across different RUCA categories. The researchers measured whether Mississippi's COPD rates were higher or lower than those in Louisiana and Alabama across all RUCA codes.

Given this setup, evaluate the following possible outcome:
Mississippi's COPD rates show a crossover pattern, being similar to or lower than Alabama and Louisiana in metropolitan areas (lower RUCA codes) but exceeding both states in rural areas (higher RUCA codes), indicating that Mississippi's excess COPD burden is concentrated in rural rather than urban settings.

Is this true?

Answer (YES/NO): NO